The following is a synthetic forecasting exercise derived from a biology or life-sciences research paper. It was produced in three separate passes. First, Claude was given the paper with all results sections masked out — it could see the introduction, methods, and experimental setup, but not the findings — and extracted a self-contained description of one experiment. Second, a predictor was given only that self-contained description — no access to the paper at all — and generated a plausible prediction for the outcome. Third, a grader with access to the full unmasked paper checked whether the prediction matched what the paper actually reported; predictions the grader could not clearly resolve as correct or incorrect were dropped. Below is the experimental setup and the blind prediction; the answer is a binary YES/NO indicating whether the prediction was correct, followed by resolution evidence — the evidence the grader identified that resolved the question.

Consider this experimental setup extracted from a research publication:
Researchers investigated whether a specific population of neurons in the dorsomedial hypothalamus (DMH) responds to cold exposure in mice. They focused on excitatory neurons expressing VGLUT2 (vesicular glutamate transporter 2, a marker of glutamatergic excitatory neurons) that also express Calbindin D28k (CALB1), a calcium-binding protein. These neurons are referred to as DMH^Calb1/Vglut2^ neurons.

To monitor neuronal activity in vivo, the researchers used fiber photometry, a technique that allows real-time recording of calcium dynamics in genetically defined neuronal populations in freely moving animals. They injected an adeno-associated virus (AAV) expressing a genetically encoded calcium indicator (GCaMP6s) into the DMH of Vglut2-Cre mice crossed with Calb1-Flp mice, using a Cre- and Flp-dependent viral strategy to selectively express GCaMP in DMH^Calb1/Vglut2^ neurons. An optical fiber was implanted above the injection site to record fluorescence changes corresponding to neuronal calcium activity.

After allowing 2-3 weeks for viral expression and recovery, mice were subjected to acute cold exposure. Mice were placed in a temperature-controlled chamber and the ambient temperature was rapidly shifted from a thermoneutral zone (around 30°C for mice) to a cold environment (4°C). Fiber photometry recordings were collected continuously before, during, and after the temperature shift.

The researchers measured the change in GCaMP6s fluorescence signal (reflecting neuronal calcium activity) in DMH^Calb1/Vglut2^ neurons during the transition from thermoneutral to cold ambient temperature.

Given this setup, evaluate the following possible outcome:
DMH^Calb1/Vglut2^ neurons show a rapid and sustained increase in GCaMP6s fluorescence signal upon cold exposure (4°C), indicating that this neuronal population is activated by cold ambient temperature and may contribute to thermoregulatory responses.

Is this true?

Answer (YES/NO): YES